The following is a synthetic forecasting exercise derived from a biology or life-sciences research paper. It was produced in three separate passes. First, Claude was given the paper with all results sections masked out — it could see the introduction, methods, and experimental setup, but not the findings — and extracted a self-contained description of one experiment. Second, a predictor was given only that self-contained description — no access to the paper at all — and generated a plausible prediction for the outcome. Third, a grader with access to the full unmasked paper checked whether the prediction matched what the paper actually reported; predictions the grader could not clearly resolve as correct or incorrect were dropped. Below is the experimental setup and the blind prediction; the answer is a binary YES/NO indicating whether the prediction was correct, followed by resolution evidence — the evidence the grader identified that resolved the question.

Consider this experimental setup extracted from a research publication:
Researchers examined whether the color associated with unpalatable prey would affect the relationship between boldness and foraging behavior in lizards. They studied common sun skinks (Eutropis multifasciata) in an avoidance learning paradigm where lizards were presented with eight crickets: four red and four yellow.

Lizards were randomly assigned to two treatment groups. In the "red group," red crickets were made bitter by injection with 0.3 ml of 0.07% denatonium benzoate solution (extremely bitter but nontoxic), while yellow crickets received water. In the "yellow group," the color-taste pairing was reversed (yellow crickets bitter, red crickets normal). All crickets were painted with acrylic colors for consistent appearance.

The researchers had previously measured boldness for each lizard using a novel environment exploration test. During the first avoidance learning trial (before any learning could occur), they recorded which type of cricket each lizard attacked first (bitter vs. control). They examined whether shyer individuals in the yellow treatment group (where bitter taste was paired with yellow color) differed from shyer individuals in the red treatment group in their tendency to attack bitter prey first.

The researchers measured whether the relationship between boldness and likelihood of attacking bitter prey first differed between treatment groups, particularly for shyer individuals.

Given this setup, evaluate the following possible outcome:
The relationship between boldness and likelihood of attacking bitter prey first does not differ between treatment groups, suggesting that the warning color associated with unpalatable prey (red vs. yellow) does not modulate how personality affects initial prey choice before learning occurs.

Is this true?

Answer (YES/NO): NO